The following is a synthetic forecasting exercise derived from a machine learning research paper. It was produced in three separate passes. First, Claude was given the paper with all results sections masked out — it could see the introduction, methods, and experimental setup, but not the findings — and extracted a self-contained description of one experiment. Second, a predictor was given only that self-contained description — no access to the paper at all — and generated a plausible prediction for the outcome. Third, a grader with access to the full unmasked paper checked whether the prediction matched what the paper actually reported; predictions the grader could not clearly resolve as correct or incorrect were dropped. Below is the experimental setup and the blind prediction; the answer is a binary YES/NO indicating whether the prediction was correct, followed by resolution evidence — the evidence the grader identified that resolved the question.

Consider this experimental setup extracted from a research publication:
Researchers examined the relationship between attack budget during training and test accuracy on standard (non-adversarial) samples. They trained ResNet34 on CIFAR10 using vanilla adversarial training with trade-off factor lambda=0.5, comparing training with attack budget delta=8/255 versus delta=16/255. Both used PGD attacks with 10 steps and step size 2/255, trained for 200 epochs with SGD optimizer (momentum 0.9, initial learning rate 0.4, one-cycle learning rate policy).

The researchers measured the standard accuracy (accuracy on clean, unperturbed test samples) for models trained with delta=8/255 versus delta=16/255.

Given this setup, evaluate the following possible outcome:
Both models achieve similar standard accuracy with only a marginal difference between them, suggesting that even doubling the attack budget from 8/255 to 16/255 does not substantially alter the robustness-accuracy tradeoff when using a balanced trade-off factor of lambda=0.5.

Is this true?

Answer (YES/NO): NO